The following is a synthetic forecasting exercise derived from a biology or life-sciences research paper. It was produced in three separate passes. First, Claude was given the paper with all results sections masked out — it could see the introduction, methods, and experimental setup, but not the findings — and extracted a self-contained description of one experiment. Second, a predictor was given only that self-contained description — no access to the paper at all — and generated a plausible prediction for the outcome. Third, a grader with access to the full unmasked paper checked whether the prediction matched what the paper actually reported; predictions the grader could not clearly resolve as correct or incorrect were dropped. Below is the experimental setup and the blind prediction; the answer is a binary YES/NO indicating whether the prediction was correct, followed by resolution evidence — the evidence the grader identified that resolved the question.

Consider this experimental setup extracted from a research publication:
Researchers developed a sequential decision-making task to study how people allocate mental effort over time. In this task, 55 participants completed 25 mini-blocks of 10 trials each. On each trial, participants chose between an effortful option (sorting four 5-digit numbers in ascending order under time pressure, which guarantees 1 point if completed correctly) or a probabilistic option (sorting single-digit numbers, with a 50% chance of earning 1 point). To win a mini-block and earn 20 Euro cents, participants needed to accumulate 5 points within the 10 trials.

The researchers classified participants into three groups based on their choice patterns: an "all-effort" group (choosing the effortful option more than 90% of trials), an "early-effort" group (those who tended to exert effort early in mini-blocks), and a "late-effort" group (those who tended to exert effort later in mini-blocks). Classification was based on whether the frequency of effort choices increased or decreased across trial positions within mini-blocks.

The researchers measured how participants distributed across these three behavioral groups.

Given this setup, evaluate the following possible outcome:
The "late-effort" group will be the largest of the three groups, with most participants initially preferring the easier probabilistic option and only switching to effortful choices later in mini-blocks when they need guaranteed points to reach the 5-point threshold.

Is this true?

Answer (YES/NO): NO